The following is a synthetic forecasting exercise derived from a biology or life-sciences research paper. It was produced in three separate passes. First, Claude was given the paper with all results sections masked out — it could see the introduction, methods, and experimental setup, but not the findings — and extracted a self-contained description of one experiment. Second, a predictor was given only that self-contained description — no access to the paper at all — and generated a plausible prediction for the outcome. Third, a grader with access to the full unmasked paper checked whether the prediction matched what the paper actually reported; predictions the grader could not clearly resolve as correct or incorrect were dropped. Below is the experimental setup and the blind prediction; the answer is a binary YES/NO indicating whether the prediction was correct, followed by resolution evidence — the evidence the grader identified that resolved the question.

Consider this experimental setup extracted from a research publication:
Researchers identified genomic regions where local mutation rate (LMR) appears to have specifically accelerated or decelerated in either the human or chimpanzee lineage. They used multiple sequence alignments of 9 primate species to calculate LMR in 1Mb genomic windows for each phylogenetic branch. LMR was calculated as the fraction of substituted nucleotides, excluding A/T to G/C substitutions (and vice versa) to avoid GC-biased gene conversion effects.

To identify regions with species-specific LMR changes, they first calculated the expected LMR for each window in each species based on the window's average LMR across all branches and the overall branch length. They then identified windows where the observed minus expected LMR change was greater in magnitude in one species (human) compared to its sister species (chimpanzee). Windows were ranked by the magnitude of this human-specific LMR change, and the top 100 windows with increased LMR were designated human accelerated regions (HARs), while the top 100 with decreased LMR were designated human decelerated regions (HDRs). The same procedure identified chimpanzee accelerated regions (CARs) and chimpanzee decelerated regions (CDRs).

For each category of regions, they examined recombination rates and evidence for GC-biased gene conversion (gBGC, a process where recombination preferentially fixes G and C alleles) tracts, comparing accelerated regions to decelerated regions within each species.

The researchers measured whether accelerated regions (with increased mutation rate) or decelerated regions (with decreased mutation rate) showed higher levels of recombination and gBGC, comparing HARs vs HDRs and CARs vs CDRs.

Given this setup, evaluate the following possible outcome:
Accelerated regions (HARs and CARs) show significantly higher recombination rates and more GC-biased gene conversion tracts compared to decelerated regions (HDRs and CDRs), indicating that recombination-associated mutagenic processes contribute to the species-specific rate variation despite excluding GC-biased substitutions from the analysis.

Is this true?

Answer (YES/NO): NO